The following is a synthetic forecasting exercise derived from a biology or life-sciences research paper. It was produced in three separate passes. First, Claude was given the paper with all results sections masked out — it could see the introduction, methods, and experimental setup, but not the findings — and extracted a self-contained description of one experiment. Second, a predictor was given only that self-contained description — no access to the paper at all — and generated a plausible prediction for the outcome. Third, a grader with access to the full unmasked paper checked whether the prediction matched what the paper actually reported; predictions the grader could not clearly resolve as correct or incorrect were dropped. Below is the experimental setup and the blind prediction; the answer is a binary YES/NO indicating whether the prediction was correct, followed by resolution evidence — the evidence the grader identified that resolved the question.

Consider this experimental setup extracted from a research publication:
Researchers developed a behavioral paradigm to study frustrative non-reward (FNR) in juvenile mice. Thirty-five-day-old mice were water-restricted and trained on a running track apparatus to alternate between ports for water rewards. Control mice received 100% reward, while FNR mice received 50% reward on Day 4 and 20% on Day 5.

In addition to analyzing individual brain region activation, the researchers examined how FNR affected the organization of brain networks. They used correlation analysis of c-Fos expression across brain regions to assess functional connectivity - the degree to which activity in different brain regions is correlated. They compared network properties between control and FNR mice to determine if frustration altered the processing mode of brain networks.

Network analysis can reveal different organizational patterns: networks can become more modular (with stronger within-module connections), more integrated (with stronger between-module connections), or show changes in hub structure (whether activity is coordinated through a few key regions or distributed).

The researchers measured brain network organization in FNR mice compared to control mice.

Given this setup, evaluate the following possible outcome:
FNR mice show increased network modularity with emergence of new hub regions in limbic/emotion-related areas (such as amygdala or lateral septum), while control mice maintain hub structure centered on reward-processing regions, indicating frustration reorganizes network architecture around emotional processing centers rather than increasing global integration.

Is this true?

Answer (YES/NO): NO